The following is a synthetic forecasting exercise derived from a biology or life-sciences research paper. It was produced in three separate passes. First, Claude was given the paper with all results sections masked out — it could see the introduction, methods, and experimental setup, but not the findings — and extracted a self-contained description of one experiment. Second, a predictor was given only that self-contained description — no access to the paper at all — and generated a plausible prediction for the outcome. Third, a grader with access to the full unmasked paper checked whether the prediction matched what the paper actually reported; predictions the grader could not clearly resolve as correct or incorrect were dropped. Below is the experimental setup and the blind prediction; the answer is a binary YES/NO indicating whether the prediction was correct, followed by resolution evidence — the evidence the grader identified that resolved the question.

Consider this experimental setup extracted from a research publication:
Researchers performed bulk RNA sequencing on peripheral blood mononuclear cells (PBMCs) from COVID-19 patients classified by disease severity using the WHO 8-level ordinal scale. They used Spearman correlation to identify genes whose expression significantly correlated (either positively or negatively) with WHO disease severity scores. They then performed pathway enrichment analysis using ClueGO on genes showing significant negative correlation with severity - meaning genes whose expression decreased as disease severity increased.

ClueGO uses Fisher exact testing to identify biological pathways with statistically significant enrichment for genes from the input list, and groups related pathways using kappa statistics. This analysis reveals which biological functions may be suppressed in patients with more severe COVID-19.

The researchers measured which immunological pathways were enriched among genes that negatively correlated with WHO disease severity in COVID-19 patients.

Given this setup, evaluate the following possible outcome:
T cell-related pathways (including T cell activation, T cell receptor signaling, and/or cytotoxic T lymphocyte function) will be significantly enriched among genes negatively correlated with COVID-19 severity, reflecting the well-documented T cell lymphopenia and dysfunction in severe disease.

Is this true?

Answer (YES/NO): NO